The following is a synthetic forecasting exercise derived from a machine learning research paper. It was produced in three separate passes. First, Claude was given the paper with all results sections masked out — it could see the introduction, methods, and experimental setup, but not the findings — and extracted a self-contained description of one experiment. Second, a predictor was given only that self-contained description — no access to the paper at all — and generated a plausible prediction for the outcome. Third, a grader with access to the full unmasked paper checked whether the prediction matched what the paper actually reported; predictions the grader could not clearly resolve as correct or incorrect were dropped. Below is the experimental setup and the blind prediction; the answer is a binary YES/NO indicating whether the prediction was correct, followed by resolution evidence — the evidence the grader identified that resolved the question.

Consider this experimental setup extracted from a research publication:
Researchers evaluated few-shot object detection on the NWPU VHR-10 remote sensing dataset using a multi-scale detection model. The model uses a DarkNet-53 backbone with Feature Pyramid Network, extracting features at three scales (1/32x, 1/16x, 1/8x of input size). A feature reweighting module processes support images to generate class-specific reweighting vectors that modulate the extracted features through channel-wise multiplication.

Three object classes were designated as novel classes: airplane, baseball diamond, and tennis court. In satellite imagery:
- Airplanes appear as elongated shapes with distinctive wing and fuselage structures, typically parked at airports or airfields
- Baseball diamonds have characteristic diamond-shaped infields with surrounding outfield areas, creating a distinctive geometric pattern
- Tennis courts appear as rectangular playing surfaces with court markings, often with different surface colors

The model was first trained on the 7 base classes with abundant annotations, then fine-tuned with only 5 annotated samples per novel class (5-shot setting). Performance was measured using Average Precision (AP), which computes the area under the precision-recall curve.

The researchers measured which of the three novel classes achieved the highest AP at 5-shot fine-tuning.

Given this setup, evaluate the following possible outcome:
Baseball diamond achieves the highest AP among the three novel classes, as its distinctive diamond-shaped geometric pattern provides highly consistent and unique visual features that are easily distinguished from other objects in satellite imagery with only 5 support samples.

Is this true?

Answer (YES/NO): YES